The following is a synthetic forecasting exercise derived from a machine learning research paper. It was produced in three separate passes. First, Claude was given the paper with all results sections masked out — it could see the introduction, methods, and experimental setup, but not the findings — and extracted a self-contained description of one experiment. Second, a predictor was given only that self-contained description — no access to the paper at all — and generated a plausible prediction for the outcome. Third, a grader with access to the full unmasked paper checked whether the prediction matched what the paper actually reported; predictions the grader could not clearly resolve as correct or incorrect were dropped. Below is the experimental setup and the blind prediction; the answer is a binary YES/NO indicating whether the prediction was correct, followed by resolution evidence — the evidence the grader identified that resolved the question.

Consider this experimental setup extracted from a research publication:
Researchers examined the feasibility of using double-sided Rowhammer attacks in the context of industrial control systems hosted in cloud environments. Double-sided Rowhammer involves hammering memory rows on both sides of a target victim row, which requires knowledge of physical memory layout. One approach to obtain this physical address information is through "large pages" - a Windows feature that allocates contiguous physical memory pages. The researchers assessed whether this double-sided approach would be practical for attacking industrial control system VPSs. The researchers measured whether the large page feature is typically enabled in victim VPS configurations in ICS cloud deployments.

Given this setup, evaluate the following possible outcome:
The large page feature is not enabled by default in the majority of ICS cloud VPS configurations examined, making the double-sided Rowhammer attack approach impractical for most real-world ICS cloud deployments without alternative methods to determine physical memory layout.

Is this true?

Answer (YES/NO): YES